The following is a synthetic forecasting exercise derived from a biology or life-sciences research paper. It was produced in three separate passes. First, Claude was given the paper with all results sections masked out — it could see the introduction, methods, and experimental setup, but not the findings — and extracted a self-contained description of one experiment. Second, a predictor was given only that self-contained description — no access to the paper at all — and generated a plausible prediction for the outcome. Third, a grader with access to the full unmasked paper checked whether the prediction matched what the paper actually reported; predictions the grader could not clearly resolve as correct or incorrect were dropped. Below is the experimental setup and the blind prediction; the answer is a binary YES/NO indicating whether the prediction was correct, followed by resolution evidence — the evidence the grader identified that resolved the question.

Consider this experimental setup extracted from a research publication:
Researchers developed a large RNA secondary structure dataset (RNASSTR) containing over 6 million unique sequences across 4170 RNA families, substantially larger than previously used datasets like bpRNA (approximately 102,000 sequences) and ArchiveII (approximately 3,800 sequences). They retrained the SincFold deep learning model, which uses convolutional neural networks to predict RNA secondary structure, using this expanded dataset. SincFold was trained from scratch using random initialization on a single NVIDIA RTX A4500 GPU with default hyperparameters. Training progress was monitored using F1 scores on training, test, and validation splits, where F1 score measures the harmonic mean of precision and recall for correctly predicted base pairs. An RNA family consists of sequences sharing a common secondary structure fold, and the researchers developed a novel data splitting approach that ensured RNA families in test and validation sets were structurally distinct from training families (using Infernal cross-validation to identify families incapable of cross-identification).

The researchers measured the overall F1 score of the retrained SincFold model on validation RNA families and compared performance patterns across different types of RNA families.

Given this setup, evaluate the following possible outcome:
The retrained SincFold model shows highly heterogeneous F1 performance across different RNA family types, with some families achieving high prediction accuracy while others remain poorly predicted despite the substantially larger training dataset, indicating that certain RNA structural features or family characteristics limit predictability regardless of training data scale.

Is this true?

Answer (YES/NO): YES